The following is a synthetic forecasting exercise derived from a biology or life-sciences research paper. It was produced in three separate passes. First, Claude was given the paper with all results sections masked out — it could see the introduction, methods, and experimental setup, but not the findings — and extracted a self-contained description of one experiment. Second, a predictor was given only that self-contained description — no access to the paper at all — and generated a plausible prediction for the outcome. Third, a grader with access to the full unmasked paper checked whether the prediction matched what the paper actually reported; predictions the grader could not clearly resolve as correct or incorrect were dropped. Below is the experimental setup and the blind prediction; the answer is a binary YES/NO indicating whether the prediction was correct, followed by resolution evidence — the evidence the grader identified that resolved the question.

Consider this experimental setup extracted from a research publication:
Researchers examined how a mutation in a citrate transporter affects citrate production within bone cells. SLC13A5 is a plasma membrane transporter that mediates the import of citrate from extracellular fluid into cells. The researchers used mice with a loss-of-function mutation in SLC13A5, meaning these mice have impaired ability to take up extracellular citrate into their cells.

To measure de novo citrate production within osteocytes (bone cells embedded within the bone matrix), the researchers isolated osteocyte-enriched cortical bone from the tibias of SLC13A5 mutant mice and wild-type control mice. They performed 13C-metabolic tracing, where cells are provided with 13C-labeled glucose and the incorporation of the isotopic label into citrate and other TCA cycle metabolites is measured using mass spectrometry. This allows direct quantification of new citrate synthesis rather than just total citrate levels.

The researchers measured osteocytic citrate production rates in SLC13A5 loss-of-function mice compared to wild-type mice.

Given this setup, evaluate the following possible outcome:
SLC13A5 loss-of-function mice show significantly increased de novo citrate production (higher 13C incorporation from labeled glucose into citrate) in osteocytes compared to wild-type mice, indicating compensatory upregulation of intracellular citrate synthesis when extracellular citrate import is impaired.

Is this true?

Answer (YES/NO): NO